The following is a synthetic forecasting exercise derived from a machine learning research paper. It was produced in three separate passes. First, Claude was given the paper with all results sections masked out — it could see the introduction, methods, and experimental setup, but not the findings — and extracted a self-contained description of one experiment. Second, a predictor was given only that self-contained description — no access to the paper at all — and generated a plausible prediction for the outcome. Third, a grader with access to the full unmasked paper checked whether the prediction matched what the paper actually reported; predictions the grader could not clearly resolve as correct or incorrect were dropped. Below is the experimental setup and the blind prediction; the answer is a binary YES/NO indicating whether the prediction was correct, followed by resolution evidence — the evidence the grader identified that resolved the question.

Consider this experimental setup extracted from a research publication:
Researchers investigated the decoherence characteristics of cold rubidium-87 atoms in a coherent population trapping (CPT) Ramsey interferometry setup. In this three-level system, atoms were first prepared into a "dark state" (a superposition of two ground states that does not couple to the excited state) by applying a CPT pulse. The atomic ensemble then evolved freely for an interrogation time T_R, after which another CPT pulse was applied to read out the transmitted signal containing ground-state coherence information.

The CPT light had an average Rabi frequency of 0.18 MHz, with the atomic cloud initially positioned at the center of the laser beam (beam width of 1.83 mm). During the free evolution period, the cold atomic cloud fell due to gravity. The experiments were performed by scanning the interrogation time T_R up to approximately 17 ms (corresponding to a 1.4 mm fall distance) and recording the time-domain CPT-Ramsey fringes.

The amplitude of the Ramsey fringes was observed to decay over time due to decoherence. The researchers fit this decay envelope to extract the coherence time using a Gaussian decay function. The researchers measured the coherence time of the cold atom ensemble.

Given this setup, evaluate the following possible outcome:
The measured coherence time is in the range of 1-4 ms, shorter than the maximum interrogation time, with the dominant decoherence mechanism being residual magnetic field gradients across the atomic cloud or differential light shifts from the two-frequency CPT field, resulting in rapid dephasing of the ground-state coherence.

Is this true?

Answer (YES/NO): NO